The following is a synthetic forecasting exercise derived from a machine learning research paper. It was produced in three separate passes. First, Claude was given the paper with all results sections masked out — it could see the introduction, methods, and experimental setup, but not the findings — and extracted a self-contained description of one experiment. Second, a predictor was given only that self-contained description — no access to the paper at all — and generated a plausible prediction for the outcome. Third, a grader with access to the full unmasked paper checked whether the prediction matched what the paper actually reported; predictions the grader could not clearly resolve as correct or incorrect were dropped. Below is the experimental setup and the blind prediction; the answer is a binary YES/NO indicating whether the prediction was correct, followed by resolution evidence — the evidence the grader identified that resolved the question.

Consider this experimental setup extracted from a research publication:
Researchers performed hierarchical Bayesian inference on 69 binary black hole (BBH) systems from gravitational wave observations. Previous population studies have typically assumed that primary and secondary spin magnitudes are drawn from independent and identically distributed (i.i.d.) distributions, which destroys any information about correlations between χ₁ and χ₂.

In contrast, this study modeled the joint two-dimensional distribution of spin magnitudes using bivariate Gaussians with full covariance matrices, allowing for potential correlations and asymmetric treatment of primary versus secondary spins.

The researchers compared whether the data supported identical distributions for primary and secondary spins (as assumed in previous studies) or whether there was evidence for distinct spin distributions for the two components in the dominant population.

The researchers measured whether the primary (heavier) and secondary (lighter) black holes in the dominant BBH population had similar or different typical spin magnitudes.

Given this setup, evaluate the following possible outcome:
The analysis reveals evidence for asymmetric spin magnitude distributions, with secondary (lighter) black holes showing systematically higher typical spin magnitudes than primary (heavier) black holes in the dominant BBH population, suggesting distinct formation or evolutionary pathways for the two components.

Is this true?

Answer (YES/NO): NO